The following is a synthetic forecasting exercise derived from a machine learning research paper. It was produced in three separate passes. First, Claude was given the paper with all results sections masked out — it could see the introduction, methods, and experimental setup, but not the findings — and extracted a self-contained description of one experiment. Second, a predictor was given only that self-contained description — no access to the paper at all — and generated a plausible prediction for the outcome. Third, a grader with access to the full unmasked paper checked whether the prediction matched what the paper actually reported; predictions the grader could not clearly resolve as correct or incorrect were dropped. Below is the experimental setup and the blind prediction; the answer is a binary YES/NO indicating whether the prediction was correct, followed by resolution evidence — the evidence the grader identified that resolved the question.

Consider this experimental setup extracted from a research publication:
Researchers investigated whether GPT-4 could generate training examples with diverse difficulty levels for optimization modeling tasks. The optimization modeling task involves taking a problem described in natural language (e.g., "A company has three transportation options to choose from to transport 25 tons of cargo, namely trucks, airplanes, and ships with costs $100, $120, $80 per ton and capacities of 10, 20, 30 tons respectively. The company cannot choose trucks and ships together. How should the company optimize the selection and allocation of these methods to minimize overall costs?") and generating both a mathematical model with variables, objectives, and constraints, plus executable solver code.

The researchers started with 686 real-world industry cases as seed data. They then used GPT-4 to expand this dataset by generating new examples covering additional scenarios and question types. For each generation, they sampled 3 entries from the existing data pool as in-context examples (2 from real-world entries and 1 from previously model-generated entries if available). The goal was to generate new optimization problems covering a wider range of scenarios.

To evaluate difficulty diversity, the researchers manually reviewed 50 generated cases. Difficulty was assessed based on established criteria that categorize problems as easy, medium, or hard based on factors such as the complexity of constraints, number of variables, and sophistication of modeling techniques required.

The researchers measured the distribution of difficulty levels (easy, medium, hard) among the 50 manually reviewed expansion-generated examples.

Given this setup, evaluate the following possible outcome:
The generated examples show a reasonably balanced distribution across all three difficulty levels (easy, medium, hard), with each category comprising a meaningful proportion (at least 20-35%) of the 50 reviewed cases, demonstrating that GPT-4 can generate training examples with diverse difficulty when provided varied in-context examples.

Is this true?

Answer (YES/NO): NO